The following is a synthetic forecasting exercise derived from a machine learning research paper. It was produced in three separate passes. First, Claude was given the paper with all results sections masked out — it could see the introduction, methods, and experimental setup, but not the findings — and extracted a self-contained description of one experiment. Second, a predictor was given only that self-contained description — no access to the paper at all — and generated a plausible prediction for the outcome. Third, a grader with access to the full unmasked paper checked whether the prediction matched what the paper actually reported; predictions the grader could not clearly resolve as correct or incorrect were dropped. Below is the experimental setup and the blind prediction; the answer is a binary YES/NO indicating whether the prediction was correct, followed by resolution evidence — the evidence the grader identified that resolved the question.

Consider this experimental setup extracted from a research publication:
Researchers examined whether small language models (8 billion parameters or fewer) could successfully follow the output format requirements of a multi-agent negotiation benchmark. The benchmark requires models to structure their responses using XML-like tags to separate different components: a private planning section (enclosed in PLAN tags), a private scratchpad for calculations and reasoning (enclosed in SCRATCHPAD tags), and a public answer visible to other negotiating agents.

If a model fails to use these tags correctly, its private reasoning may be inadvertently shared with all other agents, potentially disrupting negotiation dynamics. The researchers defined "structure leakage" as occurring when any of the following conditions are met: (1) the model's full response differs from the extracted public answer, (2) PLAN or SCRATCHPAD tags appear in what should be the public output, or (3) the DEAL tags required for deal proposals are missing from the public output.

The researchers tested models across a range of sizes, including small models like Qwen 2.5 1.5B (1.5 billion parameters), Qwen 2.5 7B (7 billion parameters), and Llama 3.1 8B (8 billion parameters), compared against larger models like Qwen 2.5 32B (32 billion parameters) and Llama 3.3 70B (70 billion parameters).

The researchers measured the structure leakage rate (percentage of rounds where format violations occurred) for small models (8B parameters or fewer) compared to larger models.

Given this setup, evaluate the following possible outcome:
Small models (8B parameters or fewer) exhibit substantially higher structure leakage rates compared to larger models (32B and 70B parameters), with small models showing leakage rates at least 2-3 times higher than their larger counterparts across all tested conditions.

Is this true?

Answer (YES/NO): NO